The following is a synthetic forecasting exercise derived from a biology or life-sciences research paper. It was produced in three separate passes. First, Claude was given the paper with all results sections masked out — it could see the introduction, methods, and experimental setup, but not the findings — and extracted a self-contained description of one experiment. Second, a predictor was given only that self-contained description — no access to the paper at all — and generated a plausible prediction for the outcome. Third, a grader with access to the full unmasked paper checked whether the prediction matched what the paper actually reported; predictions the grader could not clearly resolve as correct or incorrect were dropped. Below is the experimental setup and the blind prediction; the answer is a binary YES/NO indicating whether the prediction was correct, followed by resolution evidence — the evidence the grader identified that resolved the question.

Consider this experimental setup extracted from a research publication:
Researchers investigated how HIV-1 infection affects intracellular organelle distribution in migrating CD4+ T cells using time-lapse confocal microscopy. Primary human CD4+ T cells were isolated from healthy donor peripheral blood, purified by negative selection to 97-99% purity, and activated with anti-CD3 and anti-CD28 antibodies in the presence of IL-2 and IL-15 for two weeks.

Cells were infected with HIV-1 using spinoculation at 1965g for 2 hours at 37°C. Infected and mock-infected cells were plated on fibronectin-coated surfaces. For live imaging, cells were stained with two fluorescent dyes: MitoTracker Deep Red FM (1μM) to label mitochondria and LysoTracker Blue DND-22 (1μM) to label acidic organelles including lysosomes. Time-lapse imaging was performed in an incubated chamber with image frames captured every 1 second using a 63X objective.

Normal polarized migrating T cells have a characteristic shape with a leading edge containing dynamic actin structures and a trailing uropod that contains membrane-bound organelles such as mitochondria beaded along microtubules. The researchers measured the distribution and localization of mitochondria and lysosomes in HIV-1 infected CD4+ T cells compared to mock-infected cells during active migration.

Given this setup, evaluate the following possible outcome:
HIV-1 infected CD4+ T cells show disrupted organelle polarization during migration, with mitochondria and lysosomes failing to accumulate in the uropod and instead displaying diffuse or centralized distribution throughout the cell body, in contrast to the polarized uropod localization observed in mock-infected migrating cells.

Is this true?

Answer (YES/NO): NO